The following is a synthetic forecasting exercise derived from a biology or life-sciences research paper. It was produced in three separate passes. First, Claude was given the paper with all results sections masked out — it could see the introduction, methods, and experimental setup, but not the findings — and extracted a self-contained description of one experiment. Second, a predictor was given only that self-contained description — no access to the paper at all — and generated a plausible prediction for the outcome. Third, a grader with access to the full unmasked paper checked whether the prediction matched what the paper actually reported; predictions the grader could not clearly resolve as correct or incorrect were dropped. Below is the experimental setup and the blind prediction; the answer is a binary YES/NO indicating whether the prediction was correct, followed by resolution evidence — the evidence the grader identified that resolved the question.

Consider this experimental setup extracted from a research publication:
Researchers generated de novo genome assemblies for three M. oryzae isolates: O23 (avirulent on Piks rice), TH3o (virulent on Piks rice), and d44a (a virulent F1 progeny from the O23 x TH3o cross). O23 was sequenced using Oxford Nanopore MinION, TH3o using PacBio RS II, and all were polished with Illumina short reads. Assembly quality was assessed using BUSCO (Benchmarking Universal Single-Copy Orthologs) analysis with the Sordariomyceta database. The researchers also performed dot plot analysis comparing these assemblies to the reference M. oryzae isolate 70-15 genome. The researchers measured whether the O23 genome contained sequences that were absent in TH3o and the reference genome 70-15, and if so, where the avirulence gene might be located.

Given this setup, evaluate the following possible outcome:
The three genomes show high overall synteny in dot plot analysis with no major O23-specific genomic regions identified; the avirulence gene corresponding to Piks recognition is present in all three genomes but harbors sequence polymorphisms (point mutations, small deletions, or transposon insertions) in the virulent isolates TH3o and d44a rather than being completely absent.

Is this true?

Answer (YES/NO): NO